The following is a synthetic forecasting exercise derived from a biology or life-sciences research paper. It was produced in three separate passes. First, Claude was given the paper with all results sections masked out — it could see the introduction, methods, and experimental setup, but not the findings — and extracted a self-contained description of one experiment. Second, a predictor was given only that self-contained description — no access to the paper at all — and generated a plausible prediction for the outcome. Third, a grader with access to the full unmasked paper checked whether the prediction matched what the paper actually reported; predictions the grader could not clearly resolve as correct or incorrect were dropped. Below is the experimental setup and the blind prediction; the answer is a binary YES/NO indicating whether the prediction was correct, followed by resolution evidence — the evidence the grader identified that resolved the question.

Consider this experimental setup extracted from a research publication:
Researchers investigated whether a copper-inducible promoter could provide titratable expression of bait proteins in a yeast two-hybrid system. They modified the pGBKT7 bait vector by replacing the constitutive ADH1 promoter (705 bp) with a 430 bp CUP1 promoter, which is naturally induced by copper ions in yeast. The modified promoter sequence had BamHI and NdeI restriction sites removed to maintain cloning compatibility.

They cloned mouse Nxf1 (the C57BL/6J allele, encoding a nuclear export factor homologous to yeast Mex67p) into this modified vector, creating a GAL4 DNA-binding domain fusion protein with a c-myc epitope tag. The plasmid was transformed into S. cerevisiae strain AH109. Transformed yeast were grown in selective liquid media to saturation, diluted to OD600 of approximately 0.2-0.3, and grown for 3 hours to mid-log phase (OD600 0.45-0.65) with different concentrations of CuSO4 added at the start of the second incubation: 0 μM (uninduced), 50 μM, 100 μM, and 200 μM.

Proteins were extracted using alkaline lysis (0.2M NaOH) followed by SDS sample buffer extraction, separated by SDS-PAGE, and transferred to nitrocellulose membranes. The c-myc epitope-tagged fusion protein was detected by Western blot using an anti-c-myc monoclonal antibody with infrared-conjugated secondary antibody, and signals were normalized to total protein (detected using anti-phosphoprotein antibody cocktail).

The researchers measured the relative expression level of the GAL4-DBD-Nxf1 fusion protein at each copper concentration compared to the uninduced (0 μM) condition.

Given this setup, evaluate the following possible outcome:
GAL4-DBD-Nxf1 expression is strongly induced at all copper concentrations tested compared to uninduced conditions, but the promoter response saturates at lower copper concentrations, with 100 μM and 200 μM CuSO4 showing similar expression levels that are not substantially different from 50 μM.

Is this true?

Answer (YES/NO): NO